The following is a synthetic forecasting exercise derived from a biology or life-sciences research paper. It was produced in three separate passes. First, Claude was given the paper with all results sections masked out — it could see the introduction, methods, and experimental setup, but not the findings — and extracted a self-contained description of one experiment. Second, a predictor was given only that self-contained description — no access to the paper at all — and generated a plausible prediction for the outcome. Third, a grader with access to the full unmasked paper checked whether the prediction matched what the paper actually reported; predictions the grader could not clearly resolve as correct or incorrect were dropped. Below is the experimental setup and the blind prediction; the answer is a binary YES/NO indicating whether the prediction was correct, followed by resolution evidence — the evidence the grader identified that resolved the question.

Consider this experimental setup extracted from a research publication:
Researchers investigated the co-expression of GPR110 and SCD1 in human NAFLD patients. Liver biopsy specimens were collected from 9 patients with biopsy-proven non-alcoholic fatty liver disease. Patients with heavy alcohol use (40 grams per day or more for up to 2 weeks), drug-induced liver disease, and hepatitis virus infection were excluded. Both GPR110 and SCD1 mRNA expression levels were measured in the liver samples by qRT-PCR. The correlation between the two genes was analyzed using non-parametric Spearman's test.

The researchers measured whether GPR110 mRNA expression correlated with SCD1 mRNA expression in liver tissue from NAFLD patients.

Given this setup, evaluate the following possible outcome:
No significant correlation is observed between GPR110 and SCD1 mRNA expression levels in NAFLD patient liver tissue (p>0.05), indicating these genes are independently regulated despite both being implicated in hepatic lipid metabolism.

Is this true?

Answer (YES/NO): NO